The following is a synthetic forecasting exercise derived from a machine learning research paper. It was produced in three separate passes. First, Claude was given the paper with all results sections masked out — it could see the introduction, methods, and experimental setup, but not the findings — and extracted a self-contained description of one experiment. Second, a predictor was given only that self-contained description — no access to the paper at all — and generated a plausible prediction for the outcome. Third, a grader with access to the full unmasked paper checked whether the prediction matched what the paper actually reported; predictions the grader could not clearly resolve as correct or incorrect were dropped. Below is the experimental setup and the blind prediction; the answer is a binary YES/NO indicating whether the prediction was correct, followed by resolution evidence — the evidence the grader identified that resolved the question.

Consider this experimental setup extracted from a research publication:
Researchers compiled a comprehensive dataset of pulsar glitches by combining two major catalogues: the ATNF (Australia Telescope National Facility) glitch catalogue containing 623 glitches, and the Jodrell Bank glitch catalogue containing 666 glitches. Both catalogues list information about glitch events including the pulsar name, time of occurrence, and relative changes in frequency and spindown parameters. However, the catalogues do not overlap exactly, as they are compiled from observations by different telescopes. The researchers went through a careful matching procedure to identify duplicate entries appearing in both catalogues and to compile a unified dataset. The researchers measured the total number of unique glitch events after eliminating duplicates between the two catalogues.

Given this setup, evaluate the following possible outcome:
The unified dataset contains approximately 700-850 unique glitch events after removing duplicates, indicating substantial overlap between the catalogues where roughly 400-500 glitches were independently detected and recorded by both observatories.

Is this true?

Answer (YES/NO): NO